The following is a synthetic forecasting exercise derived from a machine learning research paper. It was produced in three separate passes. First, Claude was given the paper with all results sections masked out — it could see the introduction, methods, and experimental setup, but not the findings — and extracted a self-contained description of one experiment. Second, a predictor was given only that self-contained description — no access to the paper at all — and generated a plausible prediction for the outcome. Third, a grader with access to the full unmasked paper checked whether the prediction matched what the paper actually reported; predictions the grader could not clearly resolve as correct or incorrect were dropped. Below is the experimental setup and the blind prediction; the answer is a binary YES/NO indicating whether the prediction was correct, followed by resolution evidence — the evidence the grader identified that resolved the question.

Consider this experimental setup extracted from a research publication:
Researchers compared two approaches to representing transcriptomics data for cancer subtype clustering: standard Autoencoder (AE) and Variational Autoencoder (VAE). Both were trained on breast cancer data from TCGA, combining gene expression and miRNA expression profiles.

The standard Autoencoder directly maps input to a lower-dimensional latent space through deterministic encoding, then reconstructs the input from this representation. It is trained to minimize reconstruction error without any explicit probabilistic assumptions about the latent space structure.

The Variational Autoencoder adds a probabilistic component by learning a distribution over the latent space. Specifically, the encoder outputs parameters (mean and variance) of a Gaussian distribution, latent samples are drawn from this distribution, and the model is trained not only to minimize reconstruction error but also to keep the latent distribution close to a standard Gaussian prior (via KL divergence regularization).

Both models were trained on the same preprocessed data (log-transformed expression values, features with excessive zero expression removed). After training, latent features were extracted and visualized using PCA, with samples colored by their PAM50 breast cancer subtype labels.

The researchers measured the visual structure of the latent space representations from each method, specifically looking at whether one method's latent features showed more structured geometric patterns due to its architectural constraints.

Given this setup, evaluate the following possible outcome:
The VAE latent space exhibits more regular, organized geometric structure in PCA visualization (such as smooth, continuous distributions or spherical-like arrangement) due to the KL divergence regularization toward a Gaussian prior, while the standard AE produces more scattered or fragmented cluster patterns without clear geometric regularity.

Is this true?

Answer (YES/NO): YES